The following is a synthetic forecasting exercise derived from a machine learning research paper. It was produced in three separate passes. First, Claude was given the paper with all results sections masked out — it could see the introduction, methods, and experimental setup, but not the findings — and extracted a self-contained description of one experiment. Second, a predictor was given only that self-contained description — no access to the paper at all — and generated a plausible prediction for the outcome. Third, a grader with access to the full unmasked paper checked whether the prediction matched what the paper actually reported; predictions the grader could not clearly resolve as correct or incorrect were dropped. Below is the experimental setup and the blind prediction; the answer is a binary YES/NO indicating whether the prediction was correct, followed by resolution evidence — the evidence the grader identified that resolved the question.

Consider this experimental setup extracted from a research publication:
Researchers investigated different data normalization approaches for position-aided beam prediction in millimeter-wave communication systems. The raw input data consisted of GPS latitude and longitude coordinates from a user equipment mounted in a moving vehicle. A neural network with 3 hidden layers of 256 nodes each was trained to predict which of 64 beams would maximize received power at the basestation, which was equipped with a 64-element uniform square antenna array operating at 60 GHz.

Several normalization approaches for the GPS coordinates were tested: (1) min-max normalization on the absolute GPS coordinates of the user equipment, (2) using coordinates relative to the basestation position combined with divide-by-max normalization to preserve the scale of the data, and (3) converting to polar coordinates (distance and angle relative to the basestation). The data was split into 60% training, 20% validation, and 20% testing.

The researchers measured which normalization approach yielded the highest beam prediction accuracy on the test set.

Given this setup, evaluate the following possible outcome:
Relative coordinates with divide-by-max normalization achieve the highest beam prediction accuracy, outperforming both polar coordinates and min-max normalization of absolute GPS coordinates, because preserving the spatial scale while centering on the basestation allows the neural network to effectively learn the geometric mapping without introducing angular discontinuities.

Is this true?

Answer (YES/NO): NO